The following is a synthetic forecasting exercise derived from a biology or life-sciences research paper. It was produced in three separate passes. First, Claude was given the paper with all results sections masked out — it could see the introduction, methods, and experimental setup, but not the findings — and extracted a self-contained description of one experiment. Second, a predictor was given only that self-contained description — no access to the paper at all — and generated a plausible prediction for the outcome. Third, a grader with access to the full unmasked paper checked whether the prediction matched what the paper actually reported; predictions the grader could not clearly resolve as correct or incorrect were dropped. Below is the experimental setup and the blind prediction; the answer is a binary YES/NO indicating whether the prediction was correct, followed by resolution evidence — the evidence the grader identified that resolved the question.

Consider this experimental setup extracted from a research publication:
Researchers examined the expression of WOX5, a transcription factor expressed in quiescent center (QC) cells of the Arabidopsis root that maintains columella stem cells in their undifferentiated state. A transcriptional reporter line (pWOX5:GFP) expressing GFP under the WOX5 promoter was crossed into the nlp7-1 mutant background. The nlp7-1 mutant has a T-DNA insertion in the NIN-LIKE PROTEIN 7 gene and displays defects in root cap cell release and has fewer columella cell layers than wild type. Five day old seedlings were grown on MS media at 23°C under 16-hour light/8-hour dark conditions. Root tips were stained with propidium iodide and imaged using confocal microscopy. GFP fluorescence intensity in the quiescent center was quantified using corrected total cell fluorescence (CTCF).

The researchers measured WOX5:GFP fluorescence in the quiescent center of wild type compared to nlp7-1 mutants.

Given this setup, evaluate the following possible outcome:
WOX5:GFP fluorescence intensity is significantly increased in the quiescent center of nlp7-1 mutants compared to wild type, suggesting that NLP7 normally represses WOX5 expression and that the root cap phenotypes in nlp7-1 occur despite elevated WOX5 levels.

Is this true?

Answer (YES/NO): NO